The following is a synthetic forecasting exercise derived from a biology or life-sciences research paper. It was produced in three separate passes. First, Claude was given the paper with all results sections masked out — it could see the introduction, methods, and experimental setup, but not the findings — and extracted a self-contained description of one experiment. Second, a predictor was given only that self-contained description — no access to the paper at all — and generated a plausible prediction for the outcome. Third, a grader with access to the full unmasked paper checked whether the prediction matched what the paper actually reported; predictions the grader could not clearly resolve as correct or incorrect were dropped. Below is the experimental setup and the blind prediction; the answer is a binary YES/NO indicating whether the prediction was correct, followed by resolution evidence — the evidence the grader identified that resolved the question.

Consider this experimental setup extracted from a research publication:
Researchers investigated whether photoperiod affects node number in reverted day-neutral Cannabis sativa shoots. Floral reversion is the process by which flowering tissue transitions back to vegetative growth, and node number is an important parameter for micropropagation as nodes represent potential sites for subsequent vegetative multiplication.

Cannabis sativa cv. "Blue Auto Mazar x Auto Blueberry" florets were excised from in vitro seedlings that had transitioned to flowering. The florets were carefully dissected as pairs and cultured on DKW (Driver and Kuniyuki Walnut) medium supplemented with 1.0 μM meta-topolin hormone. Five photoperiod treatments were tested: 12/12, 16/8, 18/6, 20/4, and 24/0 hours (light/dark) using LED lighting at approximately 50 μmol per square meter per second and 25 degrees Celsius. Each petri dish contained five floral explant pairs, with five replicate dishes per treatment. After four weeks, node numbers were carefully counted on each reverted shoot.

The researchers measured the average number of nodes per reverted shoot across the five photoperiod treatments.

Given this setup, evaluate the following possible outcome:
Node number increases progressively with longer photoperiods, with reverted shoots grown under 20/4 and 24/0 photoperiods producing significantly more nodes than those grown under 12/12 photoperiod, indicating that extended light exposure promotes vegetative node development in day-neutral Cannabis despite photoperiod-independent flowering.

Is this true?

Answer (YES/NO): NO